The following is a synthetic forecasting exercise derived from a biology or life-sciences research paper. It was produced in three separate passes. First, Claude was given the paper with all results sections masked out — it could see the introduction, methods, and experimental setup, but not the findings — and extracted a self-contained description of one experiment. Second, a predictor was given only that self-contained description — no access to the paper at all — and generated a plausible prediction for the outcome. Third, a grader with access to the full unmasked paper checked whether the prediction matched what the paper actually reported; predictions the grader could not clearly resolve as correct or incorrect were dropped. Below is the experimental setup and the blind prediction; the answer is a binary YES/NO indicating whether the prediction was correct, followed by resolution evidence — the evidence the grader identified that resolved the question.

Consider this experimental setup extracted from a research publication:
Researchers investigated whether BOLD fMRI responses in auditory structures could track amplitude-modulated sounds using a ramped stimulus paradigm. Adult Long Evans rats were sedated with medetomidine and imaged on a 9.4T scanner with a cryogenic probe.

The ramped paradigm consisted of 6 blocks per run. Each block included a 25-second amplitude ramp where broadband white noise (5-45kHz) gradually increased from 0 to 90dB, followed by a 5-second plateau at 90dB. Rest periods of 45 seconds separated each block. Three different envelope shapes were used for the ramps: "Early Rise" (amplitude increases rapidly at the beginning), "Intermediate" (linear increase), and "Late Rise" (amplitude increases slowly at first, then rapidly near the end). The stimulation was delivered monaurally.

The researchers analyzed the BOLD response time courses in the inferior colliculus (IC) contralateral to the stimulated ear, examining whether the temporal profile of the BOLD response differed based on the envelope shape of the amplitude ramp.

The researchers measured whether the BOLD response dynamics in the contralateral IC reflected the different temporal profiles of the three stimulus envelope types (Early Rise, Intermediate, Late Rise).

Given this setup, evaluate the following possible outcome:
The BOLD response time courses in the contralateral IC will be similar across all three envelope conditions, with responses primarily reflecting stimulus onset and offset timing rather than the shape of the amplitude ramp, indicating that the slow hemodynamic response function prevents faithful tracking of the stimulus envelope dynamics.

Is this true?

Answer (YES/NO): NO